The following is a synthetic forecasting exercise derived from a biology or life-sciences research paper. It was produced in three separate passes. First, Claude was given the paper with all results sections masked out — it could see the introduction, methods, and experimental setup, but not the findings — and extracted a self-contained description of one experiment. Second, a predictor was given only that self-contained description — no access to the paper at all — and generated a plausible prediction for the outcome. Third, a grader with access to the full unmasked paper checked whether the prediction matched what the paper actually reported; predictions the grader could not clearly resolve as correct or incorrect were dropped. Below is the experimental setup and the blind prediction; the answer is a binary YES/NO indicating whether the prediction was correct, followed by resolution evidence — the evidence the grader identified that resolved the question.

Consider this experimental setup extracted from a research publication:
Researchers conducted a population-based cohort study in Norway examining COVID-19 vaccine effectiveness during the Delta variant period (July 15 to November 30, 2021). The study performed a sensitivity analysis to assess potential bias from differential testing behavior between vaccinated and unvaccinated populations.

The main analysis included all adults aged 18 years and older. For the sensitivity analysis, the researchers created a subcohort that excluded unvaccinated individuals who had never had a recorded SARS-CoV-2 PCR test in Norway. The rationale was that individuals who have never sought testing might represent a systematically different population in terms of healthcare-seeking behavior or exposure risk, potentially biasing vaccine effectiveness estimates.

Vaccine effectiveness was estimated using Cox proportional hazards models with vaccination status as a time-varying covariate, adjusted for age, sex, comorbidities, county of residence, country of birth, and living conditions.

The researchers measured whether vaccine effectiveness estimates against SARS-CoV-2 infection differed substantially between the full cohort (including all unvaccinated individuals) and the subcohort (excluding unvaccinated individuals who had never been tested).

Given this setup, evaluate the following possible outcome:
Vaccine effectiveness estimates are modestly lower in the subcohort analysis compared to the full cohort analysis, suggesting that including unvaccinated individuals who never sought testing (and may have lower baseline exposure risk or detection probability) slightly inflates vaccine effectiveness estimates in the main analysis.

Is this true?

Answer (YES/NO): NO